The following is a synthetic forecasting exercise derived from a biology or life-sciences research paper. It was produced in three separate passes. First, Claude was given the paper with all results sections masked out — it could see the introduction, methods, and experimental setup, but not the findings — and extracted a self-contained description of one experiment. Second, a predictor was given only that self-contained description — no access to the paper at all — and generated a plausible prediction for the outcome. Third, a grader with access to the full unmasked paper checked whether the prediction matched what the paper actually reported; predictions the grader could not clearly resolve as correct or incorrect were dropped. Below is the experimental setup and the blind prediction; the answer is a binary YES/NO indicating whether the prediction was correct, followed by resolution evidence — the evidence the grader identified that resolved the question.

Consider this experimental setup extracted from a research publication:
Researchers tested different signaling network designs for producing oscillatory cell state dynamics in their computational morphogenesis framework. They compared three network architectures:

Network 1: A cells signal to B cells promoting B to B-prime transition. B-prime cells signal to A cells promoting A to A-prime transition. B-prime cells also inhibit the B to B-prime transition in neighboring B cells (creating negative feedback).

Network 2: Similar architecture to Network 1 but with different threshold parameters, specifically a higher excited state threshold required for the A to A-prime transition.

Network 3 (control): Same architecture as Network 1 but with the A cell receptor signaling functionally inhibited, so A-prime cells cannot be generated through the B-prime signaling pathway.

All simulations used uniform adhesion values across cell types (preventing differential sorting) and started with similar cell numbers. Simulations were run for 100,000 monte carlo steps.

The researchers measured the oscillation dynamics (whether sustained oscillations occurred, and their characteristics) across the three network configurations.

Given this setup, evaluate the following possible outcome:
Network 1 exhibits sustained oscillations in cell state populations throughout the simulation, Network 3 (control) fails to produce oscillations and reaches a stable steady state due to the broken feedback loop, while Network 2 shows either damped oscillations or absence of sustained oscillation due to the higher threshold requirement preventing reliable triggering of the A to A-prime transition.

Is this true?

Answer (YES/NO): NO